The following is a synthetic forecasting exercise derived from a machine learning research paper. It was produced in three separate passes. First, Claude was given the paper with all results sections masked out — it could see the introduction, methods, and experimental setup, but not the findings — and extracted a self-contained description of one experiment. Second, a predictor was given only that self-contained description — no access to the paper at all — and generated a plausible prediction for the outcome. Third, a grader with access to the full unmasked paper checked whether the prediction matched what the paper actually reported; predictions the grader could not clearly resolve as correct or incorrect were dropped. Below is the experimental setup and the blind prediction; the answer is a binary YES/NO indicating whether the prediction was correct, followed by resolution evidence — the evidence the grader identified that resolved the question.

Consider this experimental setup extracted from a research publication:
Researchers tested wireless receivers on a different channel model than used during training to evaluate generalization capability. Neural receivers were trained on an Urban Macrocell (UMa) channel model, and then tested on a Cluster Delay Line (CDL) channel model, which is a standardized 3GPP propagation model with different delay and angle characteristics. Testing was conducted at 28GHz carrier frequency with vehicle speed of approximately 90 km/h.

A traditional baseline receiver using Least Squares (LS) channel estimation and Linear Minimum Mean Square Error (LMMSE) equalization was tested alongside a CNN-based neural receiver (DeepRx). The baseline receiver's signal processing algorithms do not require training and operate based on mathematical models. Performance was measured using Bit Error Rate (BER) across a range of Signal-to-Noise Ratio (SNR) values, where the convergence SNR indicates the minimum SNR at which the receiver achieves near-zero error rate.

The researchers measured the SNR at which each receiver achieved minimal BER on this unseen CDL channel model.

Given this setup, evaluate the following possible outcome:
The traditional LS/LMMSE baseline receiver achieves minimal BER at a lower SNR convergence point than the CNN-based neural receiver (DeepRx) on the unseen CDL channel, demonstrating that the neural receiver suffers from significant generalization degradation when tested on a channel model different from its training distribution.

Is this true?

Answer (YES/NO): NO